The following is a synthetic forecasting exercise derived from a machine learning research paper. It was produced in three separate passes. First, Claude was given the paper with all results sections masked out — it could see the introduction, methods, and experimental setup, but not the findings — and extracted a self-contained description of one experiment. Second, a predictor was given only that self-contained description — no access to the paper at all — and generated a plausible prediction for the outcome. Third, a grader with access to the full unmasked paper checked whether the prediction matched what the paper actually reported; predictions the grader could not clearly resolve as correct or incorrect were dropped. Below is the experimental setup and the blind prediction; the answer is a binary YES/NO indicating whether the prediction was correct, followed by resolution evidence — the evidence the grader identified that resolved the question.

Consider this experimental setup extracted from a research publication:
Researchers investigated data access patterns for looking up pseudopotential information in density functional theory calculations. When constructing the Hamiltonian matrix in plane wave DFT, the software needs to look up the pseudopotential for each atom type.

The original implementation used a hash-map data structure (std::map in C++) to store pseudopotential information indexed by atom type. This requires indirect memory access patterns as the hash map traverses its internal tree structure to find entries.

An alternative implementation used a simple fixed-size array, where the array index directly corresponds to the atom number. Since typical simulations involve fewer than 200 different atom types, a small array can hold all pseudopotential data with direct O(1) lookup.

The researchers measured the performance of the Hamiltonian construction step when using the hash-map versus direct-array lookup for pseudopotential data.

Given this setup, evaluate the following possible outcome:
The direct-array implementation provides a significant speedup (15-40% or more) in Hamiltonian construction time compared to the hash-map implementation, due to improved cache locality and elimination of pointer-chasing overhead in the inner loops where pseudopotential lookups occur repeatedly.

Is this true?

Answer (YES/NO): YES